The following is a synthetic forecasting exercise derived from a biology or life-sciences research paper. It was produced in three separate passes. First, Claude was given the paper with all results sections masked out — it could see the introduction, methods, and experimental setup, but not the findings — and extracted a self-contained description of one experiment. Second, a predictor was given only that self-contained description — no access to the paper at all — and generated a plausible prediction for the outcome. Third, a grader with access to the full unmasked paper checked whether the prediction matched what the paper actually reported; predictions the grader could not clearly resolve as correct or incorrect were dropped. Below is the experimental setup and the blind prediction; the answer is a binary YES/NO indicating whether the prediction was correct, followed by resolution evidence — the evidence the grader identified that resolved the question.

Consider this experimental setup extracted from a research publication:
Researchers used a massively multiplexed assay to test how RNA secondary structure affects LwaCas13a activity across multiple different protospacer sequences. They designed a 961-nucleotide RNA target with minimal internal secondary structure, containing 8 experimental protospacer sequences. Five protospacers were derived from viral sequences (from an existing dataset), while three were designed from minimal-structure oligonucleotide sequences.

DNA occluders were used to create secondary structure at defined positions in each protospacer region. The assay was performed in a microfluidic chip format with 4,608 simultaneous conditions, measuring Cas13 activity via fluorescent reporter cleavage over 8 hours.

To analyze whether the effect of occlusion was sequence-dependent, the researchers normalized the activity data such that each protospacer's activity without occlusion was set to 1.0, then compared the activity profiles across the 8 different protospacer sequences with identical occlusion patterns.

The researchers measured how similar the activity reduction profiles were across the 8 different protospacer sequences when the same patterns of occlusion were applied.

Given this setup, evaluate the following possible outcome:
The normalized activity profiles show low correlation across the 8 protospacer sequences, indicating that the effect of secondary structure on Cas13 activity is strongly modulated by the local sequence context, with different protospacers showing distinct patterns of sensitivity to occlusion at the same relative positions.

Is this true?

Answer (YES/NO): NO